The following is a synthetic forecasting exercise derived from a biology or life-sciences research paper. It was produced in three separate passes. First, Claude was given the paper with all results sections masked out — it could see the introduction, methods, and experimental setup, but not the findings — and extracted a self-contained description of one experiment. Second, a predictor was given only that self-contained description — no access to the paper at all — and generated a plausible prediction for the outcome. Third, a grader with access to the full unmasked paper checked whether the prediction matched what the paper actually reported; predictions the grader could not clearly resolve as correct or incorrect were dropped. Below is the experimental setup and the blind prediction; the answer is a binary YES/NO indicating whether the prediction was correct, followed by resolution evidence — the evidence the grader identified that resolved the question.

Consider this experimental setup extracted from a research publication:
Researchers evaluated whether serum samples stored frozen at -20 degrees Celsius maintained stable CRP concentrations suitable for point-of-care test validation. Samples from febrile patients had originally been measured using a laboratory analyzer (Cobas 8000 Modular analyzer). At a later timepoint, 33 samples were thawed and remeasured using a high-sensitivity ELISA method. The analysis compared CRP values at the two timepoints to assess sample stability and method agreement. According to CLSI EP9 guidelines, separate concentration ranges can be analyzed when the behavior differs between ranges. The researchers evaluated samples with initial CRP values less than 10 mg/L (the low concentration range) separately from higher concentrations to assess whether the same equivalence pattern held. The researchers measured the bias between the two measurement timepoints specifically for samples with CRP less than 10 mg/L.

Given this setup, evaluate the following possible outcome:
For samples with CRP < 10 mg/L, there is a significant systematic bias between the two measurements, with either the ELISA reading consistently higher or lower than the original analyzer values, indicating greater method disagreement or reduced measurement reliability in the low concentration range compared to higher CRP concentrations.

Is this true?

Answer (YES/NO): NO